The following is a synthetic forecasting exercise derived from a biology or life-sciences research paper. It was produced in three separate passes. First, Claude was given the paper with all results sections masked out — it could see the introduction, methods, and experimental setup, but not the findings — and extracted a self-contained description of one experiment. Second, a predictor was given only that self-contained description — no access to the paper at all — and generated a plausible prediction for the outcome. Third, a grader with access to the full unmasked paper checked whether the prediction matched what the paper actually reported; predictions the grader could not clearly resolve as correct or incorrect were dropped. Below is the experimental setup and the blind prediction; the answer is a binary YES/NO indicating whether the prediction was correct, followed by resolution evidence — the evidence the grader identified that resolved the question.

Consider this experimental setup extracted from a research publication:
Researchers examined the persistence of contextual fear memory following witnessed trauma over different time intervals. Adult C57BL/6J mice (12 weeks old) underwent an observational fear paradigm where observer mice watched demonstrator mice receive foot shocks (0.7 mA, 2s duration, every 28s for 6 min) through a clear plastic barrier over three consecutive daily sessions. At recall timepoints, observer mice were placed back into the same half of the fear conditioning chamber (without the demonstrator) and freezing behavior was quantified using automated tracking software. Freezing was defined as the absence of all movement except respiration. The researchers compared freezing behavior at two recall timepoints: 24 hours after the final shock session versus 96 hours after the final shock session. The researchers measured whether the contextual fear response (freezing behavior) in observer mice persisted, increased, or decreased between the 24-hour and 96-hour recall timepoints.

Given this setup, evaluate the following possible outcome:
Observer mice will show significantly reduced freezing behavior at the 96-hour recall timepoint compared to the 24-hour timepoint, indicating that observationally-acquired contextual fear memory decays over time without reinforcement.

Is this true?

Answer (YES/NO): NO